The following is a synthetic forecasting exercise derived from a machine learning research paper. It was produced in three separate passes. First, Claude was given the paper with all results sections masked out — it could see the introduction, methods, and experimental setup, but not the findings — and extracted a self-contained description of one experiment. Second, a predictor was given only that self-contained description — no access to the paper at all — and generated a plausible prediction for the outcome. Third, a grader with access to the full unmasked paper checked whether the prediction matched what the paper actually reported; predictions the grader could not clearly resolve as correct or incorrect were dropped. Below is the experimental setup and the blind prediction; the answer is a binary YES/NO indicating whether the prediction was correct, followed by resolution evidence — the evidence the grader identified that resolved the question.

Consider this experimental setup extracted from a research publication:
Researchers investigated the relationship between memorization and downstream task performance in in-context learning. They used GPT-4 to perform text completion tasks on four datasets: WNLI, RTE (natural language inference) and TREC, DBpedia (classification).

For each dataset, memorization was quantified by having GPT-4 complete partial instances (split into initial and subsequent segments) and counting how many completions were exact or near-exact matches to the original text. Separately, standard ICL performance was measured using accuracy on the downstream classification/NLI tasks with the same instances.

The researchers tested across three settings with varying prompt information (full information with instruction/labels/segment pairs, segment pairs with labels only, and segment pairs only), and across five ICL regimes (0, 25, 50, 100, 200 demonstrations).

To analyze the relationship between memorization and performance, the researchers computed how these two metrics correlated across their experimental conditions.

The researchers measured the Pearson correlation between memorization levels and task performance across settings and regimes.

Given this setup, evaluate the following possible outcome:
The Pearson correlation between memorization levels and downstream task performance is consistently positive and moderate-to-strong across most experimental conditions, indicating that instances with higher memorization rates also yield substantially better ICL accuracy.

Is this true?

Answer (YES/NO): NO